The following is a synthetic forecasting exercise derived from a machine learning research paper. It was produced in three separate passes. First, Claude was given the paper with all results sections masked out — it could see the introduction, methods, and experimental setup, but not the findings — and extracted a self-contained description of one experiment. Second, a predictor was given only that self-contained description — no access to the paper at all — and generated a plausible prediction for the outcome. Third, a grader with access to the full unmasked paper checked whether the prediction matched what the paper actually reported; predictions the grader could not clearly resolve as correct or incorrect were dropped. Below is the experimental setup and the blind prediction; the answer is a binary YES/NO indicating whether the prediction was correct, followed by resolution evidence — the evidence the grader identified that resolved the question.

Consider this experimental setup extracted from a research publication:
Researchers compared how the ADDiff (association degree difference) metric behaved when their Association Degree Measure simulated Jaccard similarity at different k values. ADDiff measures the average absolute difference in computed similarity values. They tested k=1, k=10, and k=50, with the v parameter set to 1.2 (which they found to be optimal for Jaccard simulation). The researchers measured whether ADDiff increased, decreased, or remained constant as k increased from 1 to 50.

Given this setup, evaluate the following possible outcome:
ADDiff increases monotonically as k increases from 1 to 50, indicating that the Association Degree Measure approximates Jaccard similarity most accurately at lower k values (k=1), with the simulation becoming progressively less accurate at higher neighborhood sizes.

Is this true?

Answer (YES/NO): NO